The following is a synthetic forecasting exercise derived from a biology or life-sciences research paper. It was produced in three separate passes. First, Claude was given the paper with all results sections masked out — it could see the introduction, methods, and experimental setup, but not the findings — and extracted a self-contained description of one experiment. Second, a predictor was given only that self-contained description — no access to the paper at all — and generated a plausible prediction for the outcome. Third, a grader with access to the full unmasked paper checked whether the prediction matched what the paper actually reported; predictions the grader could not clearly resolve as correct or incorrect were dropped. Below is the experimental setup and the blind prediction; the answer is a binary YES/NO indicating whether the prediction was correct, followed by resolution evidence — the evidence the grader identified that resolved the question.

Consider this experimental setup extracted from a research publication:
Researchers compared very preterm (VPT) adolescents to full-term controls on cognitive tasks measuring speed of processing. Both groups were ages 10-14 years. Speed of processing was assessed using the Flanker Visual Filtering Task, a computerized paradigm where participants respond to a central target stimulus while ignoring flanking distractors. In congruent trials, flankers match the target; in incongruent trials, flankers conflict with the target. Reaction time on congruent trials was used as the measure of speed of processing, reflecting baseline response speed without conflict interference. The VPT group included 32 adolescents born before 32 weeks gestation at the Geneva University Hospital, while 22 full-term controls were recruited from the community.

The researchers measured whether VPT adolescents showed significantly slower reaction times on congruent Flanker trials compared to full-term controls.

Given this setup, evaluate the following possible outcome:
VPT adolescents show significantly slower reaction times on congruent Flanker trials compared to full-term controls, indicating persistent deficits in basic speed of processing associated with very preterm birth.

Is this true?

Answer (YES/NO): NO